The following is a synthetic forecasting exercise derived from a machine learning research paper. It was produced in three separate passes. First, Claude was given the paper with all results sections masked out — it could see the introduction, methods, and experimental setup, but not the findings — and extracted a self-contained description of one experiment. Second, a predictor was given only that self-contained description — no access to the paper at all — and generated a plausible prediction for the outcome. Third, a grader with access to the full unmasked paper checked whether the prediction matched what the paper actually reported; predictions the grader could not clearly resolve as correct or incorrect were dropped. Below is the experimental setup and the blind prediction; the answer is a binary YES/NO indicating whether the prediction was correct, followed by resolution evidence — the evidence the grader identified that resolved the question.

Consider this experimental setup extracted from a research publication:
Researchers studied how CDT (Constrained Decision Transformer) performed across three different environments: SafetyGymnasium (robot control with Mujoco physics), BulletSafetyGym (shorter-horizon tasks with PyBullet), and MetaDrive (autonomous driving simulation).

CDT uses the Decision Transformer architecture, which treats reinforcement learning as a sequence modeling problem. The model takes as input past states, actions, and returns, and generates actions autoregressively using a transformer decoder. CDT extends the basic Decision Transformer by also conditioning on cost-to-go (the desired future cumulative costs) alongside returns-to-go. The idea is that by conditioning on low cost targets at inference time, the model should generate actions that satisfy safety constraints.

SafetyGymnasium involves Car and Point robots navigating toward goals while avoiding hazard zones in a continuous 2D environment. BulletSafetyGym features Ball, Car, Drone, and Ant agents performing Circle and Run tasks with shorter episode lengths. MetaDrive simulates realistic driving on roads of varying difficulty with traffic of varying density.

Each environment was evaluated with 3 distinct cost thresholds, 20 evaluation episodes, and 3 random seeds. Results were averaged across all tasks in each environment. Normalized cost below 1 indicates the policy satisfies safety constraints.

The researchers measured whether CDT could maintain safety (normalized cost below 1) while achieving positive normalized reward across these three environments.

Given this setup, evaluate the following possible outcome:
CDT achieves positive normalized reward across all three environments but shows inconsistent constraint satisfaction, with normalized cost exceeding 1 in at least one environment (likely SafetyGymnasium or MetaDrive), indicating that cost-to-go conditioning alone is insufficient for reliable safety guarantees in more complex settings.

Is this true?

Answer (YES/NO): YES